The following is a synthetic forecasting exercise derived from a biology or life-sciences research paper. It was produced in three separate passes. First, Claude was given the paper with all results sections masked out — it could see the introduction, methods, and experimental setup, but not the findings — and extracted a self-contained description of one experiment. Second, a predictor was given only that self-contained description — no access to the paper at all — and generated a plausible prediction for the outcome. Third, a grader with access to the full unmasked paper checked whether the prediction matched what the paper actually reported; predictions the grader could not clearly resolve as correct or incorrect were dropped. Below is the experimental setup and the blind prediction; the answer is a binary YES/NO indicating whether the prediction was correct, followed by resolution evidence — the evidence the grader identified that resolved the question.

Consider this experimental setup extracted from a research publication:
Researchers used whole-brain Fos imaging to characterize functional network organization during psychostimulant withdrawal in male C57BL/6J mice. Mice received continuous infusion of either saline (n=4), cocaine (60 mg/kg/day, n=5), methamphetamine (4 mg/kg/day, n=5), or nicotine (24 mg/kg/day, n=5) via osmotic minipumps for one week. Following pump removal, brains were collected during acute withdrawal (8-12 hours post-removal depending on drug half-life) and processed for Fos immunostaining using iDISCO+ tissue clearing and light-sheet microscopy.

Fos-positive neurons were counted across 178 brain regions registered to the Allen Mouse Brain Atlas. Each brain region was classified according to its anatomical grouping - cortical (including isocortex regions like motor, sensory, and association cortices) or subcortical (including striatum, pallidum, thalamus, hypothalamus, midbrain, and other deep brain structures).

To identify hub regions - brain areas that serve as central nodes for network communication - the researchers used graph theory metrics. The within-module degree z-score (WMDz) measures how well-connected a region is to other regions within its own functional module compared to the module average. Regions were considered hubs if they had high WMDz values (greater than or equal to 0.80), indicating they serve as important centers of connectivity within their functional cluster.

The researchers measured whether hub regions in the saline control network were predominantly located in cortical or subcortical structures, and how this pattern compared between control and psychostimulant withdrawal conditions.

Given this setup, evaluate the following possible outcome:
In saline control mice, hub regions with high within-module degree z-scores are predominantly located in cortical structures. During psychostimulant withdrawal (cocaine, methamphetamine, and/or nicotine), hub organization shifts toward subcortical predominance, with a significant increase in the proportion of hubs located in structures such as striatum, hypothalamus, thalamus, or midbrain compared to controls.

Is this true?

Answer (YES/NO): YES